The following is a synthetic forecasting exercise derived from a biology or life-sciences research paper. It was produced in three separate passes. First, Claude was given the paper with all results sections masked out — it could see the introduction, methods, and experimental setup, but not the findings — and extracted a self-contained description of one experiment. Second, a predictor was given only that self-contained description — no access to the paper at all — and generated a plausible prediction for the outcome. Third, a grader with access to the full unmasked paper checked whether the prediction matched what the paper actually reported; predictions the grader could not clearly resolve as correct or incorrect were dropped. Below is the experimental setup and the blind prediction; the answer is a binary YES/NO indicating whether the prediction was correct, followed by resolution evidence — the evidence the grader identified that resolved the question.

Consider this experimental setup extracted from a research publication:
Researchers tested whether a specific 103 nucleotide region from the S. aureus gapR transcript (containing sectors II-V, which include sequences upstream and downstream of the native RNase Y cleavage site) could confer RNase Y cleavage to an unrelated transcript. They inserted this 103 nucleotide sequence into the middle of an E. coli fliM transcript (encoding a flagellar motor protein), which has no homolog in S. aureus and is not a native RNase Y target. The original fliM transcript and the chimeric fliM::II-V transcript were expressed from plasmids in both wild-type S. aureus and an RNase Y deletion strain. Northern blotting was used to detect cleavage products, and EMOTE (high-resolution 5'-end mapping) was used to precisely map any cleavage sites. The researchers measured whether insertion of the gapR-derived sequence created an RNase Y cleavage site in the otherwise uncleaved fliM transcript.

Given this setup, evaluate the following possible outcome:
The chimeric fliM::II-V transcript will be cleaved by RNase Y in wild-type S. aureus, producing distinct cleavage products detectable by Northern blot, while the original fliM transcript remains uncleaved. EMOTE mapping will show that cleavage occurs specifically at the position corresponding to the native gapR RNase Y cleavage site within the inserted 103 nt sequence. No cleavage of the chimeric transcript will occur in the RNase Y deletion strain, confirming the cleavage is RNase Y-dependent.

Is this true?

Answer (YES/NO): NO